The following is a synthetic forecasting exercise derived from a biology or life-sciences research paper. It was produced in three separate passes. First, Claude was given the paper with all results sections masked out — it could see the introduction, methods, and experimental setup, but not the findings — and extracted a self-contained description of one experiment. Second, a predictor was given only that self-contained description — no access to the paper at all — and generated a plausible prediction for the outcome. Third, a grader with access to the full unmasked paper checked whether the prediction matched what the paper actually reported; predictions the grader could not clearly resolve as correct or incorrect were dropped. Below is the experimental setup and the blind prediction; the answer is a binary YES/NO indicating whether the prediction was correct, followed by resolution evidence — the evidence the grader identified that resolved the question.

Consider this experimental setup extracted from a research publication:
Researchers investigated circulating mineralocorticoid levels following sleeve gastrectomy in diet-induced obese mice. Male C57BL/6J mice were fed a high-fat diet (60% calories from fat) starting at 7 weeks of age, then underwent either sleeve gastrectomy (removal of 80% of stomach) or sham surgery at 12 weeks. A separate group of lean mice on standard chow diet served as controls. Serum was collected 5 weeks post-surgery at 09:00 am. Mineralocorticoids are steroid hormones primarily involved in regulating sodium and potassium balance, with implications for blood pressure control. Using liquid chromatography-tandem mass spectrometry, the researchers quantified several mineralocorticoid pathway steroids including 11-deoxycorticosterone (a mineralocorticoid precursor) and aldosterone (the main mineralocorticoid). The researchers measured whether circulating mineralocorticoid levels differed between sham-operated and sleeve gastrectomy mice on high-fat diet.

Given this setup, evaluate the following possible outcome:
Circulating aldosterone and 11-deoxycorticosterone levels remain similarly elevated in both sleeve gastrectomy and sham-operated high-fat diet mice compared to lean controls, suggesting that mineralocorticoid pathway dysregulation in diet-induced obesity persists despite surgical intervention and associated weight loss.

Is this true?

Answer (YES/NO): NO